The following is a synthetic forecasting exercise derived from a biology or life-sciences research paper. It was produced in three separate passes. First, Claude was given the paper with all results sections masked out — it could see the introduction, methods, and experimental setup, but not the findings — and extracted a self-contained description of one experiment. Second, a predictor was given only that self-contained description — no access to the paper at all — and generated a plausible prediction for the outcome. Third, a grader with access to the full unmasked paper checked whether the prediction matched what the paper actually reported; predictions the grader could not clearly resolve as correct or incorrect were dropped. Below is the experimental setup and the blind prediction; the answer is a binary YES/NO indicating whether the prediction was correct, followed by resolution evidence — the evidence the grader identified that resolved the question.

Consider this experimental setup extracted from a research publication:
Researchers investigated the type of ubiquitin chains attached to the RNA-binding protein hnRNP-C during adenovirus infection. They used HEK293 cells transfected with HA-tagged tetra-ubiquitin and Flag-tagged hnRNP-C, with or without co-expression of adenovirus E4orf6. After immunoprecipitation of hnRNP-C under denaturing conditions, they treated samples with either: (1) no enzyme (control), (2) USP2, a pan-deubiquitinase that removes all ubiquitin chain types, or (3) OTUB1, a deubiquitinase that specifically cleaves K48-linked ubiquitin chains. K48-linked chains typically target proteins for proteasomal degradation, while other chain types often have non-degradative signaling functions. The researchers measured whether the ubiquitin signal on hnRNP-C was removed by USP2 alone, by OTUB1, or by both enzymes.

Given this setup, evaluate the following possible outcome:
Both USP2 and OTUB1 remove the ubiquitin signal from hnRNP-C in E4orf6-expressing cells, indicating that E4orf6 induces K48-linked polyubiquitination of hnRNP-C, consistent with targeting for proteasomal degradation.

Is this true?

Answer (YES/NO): NO